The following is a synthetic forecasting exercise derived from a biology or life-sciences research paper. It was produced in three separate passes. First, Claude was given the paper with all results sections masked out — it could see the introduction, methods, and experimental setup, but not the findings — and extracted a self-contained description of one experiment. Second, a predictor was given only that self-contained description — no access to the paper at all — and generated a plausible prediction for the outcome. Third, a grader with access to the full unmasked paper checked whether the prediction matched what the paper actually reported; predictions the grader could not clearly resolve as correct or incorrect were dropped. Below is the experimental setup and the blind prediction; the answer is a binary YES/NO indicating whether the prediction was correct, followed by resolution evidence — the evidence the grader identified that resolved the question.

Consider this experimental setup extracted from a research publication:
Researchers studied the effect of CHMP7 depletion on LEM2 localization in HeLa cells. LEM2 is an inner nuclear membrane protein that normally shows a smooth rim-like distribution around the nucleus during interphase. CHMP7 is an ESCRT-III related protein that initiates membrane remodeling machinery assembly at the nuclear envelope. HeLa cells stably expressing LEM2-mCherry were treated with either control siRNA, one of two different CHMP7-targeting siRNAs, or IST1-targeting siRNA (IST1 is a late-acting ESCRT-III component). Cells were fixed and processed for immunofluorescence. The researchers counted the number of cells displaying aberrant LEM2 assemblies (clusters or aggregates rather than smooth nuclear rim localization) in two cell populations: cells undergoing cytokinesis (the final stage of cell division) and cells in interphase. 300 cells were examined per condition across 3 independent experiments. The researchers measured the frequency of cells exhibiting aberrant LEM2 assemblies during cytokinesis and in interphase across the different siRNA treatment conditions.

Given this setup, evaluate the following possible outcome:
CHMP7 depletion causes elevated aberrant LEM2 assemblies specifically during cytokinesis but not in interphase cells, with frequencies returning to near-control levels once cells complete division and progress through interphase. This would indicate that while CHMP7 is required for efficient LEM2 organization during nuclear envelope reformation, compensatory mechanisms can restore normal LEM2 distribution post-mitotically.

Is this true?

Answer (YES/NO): NO